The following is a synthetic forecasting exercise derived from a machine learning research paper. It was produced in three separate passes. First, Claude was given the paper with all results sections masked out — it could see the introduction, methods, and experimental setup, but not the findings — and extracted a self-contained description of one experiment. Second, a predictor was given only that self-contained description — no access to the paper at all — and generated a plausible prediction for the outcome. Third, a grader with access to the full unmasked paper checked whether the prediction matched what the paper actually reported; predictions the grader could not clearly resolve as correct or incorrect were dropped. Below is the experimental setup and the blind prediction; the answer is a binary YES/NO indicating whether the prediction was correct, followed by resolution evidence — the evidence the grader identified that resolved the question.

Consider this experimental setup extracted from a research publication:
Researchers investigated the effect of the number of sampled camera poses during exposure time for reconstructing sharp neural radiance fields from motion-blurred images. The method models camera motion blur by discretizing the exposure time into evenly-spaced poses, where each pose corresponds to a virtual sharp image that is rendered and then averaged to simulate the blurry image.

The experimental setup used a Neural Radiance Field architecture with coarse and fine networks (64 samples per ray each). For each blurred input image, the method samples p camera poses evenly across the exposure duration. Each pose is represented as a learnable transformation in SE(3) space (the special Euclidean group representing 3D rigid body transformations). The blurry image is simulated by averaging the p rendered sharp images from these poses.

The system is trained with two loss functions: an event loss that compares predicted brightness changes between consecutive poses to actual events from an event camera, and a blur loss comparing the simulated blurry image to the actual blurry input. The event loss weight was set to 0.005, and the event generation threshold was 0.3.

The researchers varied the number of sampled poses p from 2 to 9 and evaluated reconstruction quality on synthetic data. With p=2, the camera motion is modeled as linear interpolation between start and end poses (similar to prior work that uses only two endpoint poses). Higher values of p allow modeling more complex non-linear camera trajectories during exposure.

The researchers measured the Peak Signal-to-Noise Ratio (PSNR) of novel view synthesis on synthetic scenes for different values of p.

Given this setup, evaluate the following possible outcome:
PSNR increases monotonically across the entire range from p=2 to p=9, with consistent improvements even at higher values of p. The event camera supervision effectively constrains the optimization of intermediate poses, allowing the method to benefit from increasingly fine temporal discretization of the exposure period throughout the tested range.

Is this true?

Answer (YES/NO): NO